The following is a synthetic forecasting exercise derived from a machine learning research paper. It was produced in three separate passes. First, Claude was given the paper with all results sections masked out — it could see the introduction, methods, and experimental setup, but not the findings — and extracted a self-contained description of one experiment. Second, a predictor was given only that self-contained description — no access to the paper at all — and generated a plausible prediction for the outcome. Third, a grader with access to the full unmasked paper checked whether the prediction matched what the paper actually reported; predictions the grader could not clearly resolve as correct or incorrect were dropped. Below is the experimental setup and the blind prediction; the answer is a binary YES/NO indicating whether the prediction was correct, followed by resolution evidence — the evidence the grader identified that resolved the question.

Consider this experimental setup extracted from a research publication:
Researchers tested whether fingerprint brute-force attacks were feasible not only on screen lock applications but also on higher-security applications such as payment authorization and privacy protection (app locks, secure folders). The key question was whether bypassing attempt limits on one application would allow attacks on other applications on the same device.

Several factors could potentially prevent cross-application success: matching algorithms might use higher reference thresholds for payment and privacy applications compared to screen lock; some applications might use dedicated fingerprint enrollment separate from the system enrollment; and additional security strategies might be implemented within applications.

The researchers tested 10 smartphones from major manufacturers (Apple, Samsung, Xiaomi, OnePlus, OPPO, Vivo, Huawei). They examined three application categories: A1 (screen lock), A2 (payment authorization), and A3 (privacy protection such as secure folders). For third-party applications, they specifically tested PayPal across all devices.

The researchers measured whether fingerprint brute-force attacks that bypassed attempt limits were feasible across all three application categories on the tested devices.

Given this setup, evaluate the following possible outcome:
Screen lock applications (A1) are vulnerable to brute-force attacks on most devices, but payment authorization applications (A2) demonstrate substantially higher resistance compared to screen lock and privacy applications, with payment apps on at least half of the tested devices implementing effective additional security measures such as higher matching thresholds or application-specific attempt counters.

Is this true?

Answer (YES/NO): NO